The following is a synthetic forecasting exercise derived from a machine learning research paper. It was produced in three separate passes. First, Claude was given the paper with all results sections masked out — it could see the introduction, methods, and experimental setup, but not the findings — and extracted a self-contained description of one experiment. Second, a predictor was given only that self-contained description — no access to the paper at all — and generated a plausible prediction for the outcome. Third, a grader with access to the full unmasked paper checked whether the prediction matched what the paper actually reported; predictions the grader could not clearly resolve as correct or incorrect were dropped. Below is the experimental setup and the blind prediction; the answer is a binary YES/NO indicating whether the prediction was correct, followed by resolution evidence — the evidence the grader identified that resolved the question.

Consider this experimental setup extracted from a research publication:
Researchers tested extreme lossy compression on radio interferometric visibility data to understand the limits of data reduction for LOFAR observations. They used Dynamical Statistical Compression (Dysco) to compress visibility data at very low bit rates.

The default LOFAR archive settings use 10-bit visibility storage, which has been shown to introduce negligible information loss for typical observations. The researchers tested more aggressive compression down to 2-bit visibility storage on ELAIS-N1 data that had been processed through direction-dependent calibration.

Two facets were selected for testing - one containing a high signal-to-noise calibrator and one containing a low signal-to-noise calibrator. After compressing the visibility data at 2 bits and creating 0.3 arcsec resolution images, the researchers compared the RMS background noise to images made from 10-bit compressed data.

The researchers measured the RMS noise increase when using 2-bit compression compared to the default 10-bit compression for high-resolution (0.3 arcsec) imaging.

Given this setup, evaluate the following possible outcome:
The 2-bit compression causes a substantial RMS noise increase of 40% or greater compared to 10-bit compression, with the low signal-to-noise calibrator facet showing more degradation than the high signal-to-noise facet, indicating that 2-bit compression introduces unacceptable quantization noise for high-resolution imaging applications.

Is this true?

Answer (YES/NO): NO